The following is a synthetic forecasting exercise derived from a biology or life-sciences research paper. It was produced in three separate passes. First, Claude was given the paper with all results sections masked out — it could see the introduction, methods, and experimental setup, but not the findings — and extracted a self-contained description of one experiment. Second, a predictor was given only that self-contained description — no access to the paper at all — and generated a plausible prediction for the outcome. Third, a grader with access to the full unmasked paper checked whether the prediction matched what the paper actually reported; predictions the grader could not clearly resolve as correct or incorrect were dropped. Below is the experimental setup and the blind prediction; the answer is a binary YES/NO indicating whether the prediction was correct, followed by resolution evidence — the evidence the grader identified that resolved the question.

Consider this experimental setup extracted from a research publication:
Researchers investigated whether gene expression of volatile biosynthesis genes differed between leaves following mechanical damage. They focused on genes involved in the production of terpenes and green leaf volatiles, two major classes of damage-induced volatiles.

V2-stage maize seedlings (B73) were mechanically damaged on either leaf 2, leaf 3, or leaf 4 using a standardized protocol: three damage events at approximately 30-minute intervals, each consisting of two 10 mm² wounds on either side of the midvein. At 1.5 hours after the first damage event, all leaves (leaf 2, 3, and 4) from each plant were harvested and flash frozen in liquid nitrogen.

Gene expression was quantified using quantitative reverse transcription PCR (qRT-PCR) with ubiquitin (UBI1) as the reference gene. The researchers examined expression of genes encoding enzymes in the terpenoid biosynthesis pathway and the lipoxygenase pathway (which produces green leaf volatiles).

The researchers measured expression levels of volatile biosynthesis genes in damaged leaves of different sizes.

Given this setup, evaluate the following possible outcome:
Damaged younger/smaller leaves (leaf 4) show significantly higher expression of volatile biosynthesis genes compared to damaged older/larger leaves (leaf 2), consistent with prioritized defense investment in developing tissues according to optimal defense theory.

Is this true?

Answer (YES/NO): NO